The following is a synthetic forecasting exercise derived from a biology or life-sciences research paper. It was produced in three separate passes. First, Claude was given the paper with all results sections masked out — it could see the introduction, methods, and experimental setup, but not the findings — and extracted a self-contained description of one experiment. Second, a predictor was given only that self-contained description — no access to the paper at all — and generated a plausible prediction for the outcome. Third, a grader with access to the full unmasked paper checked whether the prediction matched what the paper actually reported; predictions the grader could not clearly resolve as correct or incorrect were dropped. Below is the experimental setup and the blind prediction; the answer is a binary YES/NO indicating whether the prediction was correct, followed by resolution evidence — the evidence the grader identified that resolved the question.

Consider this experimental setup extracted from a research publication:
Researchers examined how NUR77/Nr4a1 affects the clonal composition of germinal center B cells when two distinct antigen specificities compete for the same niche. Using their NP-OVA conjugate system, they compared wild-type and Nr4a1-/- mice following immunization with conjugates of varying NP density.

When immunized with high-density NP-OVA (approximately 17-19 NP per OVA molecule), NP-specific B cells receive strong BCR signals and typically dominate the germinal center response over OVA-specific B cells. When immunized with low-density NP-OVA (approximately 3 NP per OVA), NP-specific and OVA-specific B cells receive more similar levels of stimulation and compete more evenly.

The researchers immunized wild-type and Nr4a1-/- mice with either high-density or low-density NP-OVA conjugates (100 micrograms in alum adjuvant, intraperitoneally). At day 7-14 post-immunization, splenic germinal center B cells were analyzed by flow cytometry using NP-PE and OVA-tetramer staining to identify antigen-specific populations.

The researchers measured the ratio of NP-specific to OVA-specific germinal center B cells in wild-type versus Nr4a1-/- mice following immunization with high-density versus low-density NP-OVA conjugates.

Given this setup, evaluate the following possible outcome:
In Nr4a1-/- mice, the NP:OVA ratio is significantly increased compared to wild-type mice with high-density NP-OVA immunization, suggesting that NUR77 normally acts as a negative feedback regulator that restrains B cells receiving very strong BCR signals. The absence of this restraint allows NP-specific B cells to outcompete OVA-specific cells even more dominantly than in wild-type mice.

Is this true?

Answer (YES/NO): NO